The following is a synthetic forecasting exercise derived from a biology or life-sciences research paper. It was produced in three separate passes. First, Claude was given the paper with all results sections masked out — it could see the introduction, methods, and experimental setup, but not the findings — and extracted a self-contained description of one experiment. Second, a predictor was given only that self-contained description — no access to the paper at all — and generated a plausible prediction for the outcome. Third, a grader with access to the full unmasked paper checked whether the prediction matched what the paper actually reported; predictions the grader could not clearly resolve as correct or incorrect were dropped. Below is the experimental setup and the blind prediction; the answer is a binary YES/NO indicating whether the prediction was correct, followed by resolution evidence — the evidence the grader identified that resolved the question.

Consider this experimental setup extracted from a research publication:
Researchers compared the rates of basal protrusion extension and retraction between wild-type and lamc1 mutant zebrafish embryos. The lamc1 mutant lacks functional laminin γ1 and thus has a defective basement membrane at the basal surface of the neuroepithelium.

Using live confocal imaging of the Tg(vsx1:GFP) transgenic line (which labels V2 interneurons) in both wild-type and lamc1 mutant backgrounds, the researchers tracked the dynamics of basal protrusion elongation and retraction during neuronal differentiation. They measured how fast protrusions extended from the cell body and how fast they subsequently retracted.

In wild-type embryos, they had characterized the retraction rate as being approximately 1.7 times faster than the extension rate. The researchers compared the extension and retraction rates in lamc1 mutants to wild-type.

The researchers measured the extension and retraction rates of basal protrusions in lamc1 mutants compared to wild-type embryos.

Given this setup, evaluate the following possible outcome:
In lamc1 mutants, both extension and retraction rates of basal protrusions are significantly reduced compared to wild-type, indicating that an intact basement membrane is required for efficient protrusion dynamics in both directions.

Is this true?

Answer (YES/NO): YES